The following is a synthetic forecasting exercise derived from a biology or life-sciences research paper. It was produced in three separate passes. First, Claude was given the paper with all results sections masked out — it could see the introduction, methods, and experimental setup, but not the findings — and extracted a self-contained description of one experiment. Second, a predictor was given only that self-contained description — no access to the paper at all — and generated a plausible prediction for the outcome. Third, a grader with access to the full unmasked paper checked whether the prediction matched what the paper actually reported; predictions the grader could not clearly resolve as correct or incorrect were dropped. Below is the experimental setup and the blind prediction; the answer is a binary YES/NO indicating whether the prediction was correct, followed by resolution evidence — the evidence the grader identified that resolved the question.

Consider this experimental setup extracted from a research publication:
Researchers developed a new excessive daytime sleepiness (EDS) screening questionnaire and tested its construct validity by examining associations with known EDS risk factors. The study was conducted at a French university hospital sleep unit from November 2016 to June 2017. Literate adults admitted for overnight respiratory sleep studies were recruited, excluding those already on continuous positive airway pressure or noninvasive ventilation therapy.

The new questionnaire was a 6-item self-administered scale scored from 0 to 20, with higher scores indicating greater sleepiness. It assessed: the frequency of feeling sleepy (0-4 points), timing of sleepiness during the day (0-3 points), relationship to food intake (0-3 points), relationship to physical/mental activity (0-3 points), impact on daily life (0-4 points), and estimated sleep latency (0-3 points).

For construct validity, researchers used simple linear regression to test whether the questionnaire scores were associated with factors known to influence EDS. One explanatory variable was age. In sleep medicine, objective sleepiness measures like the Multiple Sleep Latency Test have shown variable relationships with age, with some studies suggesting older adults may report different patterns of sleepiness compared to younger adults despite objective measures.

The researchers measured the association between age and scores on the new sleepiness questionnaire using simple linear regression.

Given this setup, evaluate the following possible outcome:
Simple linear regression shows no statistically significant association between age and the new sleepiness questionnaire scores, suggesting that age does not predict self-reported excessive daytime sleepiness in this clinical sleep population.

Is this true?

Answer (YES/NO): NO